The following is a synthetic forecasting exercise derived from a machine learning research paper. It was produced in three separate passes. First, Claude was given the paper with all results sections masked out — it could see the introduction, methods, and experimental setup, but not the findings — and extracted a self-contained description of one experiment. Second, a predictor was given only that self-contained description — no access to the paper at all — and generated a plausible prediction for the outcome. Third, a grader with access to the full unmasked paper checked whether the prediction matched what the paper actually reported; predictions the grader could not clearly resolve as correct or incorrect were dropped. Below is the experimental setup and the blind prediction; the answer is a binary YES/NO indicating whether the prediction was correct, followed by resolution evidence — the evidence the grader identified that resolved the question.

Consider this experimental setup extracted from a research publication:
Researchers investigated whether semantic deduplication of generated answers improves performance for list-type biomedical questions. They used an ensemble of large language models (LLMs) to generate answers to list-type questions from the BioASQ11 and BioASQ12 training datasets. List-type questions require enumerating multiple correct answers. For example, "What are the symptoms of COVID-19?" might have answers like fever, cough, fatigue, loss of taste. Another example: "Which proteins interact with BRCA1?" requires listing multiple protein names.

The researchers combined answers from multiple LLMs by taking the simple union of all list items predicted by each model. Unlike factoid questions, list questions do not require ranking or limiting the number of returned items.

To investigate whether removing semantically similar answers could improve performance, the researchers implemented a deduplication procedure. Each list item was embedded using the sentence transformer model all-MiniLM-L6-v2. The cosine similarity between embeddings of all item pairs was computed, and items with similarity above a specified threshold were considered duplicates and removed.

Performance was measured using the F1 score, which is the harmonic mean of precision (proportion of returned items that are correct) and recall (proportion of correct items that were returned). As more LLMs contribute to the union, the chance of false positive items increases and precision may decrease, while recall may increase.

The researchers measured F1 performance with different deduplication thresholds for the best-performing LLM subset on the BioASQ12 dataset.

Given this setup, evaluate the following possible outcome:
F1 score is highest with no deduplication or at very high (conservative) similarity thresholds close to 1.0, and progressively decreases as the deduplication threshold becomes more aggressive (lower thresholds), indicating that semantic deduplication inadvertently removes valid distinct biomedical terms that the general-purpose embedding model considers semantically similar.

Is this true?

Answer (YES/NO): NO